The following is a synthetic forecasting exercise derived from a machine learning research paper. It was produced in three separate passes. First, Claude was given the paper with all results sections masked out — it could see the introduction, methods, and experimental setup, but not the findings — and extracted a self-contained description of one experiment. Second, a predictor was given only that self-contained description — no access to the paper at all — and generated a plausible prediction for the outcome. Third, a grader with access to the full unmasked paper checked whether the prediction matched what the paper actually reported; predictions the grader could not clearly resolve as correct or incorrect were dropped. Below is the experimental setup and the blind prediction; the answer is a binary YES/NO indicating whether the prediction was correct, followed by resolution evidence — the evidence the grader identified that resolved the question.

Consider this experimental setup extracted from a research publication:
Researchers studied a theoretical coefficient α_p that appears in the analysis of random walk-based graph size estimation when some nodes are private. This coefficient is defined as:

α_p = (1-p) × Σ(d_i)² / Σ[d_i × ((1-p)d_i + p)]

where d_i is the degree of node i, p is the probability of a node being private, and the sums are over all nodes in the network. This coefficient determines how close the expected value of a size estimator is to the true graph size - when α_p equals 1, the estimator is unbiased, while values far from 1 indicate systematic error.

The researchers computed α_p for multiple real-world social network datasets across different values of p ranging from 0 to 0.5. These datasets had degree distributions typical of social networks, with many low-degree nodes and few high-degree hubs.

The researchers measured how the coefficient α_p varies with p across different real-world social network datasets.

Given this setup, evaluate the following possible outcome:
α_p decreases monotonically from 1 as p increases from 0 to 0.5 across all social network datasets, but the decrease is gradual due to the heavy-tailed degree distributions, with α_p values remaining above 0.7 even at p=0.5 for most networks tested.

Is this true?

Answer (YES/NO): NO